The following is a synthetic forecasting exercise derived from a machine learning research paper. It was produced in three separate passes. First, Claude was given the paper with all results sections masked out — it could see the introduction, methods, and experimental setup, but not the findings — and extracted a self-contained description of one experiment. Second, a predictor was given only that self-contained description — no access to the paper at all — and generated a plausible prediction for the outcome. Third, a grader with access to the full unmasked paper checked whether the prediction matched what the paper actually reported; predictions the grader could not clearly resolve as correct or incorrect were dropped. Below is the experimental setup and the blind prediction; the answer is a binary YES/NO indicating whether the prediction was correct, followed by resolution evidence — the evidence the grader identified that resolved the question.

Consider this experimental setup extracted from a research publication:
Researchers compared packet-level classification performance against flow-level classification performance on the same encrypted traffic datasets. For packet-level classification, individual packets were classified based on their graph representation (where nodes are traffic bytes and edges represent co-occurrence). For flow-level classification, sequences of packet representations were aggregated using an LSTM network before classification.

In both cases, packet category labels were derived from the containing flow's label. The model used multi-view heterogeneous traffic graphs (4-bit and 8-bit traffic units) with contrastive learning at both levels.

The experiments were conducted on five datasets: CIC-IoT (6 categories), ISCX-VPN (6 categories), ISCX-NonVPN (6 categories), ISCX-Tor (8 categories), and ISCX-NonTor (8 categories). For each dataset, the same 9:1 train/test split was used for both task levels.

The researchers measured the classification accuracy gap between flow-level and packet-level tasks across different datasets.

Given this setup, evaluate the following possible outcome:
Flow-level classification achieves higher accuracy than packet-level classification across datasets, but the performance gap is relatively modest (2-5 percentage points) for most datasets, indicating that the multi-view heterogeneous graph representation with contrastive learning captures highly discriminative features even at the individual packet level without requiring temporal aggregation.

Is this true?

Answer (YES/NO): NO